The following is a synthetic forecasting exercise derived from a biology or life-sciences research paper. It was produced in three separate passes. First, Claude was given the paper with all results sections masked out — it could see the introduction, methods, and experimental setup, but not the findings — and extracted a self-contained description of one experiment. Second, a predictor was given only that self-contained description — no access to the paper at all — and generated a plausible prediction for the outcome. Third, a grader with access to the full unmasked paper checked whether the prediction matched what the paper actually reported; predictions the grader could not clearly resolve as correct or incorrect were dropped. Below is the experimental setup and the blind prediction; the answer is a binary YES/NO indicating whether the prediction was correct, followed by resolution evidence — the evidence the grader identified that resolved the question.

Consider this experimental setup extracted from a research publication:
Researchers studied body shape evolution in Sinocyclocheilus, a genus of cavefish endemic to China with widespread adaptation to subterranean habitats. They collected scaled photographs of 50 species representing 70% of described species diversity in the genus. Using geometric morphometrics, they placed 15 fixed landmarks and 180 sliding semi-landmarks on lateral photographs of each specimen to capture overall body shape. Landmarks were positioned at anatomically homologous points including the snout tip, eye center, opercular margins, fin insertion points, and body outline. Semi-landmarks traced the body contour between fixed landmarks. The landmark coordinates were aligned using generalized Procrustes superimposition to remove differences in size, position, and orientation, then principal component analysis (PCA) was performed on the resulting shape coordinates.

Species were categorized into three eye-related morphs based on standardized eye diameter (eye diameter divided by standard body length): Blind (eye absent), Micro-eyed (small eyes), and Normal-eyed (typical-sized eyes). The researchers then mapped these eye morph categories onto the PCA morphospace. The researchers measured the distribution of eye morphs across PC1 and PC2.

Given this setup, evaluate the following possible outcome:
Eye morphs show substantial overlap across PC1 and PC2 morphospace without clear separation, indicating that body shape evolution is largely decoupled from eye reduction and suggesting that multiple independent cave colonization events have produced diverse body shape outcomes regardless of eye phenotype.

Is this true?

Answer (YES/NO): NO